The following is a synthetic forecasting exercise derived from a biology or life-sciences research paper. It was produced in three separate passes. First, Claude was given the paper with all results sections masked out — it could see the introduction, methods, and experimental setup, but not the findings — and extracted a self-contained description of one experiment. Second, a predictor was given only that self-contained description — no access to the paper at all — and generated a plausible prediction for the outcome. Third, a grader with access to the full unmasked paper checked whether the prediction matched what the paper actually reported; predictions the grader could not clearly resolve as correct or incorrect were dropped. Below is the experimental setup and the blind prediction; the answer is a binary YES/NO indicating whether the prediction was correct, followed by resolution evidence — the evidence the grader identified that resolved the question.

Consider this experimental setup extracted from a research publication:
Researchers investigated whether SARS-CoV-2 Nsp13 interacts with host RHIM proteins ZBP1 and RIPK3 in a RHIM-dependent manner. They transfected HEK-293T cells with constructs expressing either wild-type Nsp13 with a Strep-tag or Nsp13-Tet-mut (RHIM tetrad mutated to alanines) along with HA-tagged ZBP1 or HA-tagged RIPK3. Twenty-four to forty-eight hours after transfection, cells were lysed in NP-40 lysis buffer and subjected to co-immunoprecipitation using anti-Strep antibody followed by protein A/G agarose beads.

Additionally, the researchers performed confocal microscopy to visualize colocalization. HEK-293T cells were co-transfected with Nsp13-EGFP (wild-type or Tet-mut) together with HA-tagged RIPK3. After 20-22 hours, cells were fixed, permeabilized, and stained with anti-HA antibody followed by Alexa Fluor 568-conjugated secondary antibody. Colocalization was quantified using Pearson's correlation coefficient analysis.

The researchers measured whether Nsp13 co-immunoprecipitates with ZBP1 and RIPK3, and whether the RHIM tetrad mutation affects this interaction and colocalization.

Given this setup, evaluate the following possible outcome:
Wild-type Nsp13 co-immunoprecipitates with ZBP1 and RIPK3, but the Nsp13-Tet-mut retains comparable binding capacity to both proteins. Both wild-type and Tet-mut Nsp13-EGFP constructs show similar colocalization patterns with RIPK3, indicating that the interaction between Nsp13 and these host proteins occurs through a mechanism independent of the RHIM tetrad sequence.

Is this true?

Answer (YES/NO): NO